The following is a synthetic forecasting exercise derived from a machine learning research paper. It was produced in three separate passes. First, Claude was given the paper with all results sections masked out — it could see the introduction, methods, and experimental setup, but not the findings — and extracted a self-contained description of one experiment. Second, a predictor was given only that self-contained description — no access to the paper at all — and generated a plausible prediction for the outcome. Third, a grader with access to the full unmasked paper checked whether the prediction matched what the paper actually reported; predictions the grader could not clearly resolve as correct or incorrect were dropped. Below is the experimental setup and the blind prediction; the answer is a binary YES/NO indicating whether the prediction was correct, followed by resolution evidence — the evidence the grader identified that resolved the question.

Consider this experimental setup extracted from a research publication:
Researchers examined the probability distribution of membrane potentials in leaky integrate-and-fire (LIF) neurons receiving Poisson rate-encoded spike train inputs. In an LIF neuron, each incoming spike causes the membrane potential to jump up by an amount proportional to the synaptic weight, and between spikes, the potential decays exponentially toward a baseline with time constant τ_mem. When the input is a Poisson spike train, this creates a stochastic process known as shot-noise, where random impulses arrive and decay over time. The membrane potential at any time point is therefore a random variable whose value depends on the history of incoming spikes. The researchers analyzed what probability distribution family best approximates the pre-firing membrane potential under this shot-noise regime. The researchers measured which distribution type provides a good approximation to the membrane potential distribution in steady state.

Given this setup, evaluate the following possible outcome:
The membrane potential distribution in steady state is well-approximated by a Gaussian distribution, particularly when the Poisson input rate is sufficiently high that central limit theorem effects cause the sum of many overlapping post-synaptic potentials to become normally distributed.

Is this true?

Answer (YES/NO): NO